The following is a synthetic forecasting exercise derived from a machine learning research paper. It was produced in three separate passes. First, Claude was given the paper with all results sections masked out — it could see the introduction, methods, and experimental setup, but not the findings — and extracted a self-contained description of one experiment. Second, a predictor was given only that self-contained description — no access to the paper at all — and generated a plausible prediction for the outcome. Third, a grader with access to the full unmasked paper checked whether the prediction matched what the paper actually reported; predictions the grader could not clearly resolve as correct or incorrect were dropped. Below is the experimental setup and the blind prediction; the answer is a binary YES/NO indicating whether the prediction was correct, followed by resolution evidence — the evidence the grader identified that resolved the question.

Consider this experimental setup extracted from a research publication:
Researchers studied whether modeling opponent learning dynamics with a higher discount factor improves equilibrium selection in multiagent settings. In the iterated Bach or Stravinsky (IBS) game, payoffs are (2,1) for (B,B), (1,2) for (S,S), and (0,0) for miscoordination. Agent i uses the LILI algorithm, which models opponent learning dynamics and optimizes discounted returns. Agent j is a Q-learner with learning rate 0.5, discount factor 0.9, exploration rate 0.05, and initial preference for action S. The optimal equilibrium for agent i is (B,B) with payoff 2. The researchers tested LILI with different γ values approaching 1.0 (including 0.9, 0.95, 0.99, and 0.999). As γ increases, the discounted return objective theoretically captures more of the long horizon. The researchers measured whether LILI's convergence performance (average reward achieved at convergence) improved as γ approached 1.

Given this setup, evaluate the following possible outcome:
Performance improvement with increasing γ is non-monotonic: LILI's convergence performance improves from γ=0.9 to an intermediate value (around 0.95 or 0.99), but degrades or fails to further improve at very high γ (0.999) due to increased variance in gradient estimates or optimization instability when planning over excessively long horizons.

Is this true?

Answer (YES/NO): NO